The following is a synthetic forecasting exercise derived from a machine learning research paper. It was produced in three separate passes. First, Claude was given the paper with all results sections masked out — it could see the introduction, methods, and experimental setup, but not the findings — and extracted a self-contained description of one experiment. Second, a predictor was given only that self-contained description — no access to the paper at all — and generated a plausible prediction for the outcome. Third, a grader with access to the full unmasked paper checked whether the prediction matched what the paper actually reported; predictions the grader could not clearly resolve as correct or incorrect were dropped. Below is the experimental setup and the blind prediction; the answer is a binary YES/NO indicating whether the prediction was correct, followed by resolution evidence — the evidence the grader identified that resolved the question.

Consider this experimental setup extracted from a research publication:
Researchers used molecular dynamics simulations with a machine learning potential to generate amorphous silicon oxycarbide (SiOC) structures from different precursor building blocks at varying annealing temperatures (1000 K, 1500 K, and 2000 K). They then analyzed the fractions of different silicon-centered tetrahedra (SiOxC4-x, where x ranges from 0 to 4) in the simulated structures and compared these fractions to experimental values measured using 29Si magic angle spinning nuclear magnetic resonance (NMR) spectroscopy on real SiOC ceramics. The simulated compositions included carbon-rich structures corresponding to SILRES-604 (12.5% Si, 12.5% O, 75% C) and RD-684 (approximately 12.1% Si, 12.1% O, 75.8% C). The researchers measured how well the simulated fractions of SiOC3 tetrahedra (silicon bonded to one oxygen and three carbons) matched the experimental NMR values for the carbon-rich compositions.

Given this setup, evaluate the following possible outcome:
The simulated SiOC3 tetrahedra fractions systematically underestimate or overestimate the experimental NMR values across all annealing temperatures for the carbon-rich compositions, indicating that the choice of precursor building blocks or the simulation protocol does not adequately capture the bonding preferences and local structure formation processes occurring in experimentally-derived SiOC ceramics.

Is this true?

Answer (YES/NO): YES